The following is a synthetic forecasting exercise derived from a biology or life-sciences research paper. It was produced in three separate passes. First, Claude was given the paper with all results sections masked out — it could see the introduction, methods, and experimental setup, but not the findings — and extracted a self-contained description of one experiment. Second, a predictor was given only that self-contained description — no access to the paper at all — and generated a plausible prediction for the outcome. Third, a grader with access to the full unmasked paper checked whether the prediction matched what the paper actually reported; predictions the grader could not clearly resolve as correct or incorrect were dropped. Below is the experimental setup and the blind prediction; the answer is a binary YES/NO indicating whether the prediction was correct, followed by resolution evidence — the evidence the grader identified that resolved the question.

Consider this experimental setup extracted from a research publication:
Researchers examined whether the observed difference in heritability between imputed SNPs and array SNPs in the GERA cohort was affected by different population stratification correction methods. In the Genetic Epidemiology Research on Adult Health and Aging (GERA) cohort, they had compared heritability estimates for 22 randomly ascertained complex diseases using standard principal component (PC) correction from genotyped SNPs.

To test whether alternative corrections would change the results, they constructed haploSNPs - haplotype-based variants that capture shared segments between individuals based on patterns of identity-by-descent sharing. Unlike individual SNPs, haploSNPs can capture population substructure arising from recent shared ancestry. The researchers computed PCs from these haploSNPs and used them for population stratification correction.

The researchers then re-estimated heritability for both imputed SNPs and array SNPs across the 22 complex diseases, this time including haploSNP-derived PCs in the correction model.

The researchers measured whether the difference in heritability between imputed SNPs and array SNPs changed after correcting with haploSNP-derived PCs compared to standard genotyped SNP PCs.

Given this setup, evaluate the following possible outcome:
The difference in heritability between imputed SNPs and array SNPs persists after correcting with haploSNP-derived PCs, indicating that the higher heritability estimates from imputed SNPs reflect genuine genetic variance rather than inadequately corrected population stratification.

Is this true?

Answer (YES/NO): NO